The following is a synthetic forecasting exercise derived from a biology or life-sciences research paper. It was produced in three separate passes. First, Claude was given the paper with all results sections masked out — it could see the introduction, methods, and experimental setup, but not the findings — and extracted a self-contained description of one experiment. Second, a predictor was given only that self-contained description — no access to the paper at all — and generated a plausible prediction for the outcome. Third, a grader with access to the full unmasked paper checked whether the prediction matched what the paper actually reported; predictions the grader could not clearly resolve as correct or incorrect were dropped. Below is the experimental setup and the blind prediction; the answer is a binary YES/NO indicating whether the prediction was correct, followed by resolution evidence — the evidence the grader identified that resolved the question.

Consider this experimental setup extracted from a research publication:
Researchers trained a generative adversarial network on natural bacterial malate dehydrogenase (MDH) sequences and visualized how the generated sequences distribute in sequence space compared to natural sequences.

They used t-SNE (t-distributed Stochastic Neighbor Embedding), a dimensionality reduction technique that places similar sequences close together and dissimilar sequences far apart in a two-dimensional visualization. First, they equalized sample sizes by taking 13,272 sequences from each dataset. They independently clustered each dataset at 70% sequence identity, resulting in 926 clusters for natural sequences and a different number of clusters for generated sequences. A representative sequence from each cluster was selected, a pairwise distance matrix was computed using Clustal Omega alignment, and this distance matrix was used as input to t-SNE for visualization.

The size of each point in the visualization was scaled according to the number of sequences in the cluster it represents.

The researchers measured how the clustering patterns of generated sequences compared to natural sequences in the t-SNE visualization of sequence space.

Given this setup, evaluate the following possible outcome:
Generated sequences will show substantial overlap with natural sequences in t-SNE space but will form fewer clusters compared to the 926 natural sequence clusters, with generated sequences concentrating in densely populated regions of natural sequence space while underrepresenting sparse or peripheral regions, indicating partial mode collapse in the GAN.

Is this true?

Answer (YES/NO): NO